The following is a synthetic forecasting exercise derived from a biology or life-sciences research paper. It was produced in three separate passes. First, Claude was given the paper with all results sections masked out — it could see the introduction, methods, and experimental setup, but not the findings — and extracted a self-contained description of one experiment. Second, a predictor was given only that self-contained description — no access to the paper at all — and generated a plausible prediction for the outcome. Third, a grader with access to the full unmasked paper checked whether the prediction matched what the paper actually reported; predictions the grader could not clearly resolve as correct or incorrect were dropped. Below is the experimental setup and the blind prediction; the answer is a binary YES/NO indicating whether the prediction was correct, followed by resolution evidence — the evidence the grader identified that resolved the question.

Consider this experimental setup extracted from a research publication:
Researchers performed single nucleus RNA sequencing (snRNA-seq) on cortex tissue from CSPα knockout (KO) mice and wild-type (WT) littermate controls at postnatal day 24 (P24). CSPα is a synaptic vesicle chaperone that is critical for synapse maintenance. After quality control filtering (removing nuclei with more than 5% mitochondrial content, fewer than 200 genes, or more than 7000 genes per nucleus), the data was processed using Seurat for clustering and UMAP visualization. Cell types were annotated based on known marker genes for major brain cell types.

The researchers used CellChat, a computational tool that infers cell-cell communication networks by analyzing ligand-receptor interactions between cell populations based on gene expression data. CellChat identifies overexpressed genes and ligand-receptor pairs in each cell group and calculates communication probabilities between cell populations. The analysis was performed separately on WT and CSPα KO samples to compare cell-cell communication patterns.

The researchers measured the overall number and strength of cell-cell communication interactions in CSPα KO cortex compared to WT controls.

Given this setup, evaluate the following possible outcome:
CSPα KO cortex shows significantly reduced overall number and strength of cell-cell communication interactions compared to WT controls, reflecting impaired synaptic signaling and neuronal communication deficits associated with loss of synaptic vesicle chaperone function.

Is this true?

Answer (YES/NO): NO